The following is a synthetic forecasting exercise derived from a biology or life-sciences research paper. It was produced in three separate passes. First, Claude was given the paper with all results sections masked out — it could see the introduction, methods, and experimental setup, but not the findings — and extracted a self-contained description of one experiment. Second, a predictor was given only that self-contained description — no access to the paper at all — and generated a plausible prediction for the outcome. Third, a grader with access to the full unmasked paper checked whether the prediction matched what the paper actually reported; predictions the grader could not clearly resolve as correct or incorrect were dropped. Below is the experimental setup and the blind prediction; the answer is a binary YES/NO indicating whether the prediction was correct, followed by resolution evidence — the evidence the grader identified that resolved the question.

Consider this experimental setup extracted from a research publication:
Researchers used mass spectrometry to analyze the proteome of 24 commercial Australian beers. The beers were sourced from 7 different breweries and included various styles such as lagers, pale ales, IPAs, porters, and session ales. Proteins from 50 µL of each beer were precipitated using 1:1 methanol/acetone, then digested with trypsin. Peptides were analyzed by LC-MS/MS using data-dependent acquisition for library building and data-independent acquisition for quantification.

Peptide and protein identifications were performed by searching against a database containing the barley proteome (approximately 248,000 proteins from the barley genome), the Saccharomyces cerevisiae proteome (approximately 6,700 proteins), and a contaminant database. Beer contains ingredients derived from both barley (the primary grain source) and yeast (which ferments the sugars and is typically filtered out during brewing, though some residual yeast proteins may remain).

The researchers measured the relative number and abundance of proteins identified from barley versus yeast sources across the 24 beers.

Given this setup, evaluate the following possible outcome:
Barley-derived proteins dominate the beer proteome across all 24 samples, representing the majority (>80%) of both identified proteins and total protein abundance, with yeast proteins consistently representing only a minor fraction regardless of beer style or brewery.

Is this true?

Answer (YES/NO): NO